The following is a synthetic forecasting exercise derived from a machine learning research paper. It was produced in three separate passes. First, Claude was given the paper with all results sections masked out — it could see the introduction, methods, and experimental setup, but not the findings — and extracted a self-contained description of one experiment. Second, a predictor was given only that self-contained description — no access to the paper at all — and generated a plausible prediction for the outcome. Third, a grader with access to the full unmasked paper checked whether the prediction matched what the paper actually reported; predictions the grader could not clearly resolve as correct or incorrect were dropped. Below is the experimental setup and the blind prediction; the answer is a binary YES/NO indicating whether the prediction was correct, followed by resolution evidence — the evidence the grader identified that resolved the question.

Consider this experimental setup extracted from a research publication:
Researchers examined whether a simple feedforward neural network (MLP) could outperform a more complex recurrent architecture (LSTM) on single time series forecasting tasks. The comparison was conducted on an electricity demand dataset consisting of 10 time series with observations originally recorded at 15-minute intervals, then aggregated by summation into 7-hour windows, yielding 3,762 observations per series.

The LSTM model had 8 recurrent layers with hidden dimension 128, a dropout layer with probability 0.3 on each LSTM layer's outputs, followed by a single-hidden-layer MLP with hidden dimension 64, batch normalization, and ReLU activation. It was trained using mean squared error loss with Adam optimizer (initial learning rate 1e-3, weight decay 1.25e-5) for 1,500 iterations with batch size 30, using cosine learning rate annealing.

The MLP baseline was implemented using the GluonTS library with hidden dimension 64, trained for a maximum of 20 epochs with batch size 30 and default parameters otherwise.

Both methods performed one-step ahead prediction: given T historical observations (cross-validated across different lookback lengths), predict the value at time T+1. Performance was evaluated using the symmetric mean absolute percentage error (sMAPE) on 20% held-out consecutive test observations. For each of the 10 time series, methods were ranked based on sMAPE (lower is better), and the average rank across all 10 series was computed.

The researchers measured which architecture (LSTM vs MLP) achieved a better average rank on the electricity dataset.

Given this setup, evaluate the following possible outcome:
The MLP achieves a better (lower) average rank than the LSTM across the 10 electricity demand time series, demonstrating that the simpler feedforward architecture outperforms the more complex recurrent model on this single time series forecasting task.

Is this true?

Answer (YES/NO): YES